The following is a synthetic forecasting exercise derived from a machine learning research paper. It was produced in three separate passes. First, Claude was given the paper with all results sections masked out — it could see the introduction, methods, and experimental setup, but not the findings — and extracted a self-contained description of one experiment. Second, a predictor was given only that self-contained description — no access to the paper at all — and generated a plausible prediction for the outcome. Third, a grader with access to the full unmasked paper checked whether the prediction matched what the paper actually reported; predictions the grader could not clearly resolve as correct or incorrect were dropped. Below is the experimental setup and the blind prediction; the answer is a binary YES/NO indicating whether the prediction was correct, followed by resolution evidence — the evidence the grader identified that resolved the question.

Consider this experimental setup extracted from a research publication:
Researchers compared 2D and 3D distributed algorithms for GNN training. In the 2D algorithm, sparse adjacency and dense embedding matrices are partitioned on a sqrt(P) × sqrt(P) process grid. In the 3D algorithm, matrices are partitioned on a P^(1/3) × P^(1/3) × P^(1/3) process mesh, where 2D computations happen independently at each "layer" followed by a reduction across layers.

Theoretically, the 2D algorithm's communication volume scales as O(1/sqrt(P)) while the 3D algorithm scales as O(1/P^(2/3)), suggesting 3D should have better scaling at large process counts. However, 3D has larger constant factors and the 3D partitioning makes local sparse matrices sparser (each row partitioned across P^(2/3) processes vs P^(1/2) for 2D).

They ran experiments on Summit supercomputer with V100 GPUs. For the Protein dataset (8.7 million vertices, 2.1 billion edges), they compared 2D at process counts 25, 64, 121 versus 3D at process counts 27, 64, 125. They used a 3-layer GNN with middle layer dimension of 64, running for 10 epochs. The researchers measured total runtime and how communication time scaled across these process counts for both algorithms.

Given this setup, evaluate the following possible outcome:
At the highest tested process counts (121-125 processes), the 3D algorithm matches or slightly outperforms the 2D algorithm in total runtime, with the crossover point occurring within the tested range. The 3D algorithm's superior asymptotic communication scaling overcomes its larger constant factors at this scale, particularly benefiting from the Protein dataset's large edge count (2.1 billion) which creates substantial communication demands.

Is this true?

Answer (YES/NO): NO